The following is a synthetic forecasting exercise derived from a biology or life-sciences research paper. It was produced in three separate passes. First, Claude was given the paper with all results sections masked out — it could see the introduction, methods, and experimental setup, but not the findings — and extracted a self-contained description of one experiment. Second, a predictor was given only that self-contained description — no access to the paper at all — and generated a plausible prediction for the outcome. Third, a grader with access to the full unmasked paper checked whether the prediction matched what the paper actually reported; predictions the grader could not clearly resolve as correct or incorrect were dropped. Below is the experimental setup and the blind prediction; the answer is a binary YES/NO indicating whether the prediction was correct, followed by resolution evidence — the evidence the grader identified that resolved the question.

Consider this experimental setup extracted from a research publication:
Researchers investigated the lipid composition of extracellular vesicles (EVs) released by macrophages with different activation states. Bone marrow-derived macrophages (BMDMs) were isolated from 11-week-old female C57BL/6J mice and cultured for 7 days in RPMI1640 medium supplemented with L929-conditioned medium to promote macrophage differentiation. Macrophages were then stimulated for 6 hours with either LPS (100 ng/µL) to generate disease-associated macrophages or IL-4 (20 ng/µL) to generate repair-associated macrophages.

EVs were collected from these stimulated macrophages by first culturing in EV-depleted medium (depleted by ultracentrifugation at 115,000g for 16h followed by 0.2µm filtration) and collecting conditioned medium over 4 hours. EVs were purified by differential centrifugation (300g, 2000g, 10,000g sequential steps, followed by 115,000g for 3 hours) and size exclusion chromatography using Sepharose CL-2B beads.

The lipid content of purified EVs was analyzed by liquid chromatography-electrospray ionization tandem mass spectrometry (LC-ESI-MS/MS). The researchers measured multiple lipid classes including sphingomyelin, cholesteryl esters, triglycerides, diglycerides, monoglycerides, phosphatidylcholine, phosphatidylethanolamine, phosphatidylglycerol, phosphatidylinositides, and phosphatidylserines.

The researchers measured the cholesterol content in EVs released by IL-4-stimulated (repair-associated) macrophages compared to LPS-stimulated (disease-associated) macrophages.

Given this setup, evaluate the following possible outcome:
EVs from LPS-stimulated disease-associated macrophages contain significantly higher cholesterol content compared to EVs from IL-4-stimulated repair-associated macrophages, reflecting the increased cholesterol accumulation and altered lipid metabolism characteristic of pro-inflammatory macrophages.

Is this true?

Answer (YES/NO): NO